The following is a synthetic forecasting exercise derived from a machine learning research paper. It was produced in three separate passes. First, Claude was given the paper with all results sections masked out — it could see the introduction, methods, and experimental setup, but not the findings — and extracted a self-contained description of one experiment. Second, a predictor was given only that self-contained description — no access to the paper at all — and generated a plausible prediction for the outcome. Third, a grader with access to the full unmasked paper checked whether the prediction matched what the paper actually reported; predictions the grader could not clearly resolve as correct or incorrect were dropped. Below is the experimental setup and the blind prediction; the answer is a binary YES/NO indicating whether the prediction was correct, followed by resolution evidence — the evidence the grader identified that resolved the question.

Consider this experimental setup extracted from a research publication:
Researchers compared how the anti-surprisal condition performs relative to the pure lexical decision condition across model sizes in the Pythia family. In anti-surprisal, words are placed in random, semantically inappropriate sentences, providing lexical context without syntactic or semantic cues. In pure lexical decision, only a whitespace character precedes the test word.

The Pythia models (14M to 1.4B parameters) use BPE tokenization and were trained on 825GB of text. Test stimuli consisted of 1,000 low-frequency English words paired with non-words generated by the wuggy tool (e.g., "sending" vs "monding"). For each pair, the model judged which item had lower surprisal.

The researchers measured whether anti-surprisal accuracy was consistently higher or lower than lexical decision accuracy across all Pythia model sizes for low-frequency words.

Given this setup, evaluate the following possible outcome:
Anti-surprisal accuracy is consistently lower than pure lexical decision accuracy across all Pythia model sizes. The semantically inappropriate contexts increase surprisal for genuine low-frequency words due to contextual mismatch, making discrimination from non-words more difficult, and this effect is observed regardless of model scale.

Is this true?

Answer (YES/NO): NO